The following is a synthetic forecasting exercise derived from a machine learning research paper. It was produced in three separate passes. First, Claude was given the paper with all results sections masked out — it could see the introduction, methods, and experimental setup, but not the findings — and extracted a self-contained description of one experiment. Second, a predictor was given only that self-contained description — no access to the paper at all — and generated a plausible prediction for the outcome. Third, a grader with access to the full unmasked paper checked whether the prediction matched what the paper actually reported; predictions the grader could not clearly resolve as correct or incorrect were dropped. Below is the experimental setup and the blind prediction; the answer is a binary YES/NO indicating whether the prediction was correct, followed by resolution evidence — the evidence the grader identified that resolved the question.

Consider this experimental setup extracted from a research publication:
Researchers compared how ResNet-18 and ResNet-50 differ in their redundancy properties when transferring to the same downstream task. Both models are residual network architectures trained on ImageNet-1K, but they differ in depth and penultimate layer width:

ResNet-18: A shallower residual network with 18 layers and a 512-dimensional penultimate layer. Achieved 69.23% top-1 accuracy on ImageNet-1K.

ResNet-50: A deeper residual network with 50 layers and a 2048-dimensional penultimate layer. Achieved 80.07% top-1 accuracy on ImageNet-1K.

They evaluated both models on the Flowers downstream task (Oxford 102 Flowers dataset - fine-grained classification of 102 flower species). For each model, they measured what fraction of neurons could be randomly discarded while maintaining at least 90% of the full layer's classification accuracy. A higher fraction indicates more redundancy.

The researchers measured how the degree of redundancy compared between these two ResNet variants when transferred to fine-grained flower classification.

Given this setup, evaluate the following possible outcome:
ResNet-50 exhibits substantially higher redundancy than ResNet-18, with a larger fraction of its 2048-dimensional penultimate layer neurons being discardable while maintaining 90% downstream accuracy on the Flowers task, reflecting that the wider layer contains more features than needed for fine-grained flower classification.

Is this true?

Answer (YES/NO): NO